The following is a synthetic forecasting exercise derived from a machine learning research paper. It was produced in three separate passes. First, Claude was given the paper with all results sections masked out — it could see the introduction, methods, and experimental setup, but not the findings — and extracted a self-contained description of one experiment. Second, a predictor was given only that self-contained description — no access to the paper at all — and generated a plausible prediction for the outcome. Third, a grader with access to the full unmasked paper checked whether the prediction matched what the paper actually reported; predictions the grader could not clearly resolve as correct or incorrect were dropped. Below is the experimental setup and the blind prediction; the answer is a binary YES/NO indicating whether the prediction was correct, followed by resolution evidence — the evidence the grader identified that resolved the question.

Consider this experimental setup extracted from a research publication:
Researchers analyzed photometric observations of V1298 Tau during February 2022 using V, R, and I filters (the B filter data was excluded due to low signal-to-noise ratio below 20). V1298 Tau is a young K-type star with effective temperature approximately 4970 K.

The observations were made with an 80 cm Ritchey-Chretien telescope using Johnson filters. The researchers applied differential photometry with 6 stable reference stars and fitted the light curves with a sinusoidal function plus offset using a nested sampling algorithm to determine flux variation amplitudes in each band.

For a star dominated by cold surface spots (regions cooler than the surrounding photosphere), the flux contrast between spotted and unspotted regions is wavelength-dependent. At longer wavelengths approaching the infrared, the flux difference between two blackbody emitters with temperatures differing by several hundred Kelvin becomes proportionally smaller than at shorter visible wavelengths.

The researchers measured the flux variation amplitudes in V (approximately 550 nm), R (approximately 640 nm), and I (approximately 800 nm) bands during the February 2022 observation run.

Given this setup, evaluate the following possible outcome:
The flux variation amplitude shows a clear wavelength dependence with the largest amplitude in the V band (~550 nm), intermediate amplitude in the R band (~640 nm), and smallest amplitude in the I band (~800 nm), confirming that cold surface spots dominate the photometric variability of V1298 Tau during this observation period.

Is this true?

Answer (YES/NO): NO